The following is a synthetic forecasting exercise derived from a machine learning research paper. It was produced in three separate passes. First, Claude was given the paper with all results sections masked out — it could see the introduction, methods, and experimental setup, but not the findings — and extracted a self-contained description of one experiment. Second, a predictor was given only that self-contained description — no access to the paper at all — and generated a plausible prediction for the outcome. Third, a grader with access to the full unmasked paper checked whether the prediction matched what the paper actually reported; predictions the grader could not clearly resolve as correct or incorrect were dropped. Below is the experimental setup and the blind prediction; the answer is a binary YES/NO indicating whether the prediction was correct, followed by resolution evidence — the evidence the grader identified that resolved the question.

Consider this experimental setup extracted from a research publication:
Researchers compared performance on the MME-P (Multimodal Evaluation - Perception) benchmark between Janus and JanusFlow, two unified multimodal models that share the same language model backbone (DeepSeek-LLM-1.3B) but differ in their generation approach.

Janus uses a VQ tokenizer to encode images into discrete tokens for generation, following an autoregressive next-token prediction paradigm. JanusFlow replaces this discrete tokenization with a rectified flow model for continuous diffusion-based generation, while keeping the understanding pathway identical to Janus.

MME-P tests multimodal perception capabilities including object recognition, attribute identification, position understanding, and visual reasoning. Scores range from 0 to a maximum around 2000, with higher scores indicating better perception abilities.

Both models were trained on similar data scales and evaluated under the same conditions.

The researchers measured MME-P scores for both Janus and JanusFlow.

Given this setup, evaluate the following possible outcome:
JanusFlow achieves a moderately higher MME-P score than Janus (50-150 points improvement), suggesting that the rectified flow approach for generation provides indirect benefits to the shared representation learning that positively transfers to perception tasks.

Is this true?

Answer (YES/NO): NO